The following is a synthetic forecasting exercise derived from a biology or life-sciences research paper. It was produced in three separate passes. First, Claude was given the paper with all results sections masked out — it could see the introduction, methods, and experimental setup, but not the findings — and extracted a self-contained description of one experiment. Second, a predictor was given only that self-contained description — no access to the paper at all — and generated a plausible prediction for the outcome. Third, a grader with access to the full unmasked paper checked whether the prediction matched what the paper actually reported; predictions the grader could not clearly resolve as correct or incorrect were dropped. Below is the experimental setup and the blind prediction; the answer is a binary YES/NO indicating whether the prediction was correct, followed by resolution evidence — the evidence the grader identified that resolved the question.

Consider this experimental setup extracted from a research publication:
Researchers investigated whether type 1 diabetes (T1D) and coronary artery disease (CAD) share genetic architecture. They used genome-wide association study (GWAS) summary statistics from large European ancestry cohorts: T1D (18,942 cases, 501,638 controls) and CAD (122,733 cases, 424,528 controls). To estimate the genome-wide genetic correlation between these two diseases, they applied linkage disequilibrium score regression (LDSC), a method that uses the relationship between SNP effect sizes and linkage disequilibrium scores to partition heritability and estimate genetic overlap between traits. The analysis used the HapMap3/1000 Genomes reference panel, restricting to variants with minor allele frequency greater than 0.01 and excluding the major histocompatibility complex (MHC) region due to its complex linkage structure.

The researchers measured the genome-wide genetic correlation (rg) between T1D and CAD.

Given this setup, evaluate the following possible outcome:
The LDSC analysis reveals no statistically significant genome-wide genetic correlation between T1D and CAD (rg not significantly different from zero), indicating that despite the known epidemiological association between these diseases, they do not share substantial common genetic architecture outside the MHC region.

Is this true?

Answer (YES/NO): NO